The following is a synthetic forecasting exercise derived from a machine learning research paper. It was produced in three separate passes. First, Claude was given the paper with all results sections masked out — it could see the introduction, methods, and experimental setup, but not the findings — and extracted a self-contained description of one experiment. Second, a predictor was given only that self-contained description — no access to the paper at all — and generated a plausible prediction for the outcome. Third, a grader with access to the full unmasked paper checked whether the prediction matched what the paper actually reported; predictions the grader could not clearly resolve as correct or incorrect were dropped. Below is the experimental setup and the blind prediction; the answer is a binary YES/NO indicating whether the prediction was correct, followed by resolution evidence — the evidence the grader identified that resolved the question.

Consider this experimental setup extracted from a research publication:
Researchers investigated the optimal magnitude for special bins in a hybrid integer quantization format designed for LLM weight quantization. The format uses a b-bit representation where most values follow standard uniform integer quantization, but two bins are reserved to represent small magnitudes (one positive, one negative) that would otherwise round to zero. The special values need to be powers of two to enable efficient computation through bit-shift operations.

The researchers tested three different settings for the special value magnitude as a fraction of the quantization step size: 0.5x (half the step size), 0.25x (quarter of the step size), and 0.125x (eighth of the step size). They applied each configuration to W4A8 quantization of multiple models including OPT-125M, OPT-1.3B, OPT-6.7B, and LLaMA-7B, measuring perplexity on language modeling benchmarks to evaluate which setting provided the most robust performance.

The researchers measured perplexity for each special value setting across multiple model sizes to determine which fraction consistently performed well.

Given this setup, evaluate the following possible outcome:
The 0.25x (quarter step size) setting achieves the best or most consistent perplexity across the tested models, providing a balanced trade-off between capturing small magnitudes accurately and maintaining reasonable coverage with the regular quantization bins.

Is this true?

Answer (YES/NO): NO